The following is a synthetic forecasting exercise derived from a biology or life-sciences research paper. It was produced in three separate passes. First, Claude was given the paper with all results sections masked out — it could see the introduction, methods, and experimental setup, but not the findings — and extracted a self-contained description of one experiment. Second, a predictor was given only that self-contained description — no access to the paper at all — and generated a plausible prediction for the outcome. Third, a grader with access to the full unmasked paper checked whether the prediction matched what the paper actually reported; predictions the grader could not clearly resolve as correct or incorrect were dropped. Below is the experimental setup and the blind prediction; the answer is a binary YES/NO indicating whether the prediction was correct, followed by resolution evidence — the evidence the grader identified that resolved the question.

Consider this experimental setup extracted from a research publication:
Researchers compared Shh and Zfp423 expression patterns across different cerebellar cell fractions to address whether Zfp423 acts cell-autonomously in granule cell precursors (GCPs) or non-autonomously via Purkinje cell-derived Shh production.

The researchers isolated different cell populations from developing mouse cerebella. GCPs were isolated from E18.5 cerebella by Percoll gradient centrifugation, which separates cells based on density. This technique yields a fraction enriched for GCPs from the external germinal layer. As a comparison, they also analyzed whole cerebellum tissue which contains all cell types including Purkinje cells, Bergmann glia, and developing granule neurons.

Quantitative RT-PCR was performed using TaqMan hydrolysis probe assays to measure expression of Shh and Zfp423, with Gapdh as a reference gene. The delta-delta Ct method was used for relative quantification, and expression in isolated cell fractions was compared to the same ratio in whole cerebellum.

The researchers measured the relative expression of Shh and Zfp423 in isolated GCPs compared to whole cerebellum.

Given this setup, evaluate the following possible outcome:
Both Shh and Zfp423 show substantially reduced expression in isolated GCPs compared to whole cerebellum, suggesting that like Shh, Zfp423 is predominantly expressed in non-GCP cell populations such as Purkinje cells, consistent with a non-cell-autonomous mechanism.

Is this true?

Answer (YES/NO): NO